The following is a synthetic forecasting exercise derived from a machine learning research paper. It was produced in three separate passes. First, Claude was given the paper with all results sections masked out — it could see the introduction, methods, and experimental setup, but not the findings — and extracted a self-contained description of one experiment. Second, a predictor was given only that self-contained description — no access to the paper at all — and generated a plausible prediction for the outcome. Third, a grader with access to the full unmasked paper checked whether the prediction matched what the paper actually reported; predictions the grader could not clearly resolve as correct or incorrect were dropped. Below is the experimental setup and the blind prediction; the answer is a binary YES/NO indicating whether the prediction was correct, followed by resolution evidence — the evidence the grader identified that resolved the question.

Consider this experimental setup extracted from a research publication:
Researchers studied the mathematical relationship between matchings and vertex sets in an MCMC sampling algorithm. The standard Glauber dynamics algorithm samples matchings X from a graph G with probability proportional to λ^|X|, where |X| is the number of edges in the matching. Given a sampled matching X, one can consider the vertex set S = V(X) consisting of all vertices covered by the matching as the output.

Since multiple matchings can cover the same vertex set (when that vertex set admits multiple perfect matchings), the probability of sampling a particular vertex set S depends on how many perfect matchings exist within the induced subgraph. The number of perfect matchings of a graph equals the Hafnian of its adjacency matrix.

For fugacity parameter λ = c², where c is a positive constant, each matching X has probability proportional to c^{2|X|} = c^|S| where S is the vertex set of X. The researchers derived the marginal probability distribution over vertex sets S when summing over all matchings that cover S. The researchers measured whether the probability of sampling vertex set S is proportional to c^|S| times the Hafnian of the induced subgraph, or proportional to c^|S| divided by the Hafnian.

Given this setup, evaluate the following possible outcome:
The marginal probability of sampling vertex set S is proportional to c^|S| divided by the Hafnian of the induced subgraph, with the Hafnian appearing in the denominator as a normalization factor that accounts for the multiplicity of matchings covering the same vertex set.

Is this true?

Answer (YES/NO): NO